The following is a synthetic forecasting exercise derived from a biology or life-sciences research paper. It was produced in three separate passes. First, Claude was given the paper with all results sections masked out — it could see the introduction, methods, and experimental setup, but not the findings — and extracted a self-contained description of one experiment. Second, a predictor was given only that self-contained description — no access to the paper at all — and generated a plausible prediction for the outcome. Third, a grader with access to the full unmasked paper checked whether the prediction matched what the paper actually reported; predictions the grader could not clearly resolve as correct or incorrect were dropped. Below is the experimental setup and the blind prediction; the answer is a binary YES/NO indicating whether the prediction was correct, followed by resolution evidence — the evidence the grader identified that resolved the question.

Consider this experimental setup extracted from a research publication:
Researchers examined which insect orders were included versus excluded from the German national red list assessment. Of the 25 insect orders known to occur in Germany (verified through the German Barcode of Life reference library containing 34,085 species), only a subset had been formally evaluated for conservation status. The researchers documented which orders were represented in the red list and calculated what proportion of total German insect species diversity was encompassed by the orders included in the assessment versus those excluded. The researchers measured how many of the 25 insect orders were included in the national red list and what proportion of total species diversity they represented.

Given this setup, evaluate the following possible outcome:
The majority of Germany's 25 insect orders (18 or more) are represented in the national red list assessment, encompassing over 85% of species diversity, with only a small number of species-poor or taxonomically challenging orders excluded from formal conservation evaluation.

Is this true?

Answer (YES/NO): NO